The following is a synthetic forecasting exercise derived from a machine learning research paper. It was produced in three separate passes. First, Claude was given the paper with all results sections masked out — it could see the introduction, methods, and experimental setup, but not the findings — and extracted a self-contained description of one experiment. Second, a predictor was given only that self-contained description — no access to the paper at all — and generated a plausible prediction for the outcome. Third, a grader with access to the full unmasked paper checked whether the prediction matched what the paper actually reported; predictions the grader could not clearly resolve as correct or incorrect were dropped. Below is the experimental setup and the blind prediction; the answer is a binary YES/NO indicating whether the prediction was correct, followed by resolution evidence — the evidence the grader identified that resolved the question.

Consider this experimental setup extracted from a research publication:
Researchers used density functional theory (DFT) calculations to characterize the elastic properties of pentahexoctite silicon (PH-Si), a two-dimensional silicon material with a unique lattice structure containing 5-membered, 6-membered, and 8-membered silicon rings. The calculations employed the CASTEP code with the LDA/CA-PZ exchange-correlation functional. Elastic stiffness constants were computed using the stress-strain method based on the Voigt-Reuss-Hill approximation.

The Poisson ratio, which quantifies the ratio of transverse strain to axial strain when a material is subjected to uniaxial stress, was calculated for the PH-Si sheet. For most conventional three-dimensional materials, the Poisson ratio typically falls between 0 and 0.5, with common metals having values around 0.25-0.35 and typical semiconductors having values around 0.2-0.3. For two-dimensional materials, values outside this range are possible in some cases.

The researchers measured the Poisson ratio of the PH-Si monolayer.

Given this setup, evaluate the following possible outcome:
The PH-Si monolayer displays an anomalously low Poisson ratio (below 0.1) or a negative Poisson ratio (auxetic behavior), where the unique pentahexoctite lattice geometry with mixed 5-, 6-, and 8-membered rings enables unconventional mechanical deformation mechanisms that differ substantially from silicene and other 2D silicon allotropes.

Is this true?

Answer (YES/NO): NO